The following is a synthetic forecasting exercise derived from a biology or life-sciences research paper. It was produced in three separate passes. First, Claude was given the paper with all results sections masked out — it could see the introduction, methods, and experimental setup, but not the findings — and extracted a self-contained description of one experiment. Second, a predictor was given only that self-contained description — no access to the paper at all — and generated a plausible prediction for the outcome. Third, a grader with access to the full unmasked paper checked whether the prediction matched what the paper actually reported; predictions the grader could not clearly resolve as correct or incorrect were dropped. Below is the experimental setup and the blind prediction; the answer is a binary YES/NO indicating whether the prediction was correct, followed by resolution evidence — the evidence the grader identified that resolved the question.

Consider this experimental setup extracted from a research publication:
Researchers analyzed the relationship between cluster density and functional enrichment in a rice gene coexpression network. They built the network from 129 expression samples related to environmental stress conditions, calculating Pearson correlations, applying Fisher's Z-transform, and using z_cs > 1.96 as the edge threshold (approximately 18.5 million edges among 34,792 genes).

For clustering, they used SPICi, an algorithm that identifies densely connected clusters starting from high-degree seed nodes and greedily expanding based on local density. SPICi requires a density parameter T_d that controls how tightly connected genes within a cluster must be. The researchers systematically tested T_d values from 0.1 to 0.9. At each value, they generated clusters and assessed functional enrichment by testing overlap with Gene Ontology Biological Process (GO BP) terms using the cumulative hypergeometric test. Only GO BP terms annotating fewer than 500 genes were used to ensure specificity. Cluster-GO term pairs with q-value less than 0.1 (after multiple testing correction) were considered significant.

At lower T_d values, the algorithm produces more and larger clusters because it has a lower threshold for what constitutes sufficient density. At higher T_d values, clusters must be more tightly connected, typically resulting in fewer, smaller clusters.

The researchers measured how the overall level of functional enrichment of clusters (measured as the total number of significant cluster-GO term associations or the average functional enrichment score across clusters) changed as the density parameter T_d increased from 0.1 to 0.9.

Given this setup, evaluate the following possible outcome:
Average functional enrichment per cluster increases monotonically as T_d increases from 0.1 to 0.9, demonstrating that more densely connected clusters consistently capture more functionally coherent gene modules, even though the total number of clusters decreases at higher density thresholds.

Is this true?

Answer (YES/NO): NO